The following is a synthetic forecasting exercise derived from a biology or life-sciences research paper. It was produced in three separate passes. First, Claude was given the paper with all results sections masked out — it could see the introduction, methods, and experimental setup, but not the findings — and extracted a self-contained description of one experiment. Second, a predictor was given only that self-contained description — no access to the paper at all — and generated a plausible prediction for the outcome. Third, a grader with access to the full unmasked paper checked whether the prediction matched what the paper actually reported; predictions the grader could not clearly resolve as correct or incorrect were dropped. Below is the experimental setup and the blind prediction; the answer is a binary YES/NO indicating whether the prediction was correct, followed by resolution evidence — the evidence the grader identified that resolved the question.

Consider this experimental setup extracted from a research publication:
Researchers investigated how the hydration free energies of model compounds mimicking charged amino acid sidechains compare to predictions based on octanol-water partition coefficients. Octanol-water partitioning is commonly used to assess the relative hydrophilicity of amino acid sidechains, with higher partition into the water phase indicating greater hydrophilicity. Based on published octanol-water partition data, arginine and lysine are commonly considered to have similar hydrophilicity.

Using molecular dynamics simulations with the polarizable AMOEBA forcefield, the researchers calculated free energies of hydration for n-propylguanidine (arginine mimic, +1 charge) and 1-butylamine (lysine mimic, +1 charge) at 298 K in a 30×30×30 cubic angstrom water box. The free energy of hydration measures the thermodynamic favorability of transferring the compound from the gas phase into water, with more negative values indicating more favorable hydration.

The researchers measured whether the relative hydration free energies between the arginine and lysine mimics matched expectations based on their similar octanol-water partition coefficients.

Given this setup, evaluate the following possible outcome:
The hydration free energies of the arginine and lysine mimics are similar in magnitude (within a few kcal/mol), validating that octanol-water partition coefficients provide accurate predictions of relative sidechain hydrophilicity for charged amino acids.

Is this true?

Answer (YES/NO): NO